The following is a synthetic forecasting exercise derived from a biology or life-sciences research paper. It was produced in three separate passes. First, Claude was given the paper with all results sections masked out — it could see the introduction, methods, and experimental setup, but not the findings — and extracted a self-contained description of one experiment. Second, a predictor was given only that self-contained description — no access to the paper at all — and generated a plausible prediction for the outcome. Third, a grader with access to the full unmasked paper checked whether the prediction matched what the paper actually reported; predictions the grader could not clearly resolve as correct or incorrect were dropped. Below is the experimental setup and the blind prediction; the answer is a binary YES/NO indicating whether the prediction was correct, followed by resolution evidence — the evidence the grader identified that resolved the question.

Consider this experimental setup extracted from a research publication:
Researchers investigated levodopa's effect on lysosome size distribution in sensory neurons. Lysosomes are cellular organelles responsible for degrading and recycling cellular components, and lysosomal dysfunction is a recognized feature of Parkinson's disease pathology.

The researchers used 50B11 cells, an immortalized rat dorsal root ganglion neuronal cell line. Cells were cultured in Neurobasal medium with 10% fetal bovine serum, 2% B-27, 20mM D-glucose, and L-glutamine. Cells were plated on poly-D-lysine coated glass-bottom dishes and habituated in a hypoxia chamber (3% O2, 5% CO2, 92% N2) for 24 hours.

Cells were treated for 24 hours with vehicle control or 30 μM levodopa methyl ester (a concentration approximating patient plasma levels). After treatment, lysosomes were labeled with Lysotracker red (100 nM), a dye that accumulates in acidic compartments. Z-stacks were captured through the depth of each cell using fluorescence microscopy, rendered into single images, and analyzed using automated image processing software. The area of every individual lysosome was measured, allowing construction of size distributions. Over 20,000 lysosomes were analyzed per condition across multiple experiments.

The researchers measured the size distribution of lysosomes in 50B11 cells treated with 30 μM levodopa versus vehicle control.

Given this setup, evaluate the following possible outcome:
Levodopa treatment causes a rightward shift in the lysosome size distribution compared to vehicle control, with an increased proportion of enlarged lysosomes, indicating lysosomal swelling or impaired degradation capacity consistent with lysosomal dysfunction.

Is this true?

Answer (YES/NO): NO